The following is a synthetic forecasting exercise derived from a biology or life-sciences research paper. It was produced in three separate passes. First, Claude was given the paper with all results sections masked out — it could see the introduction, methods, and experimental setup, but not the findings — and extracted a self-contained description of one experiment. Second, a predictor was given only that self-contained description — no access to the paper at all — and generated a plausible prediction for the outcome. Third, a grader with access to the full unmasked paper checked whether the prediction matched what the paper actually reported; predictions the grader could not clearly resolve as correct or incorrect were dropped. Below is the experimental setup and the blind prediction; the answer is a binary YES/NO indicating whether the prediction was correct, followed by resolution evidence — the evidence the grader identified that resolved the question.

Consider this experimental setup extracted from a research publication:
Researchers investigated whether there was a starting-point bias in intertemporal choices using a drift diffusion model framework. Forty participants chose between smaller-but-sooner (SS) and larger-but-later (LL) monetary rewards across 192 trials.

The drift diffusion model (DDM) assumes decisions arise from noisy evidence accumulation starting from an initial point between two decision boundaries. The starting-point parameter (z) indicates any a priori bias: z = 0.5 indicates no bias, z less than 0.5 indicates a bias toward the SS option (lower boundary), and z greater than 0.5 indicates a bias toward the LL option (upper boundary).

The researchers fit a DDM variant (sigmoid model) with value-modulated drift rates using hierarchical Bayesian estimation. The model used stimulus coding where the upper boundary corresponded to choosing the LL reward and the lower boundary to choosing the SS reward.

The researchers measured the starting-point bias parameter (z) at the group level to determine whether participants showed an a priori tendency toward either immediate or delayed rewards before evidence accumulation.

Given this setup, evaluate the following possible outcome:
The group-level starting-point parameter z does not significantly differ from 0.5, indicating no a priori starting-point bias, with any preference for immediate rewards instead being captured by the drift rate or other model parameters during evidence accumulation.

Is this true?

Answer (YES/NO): YES